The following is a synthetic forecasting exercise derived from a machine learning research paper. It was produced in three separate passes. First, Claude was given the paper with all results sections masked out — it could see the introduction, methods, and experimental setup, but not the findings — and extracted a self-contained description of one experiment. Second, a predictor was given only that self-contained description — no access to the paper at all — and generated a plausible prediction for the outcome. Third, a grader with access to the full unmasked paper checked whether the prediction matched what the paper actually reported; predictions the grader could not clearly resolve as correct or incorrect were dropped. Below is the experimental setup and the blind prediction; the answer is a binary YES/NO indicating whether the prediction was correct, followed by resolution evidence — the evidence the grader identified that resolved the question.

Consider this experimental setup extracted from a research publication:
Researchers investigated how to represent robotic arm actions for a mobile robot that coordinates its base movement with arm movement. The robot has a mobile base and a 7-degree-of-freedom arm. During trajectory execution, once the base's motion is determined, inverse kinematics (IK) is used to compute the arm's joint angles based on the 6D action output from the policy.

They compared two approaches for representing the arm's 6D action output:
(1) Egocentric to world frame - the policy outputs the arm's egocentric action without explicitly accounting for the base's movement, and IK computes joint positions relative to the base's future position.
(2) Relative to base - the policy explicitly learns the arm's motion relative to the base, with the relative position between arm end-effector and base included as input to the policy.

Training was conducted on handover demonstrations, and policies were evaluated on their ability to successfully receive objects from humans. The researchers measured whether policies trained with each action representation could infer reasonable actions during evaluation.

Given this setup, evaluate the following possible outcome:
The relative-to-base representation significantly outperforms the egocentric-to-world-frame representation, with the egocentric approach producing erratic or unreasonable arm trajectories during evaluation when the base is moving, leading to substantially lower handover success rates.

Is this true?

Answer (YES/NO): NO